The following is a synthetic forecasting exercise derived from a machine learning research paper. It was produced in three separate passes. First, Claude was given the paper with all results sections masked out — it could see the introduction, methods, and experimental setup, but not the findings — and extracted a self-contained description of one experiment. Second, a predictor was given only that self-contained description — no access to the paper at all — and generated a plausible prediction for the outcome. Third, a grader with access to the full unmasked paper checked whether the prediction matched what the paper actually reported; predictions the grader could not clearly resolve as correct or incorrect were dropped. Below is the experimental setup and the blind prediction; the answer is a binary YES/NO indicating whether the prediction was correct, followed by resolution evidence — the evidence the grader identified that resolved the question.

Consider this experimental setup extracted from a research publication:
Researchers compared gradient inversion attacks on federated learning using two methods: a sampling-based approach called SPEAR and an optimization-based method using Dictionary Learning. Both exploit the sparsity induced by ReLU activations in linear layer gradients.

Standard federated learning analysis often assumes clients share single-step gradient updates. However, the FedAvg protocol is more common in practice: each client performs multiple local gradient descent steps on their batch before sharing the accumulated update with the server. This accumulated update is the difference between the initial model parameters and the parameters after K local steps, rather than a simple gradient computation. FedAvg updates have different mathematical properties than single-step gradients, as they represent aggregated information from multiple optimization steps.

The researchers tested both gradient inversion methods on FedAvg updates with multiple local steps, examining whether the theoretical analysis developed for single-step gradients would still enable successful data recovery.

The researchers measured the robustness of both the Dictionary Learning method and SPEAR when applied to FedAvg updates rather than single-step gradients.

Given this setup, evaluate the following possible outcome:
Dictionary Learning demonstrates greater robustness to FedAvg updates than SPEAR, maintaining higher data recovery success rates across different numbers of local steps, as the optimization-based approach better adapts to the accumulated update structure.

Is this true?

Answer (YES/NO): NO